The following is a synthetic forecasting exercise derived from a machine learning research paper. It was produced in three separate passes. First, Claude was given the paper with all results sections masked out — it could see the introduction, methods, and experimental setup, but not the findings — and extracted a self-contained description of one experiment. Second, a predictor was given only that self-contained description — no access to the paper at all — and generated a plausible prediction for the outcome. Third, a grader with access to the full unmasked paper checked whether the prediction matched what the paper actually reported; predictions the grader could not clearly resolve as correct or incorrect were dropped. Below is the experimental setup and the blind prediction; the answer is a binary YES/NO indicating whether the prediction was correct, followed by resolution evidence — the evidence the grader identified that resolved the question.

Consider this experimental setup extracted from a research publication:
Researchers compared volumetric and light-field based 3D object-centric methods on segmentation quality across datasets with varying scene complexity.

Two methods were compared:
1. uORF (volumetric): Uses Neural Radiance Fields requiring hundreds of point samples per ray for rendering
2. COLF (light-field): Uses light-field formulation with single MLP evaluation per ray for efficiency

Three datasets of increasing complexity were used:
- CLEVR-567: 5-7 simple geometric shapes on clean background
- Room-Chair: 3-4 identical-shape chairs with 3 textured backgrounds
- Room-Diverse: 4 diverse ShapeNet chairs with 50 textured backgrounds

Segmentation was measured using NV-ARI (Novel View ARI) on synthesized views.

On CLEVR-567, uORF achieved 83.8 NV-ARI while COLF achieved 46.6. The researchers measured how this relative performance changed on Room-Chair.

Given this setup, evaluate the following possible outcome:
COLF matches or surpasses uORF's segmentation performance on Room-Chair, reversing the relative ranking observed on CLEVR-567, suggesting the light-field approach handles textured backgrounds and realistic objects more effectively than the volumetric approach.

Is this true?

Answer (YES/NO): YES